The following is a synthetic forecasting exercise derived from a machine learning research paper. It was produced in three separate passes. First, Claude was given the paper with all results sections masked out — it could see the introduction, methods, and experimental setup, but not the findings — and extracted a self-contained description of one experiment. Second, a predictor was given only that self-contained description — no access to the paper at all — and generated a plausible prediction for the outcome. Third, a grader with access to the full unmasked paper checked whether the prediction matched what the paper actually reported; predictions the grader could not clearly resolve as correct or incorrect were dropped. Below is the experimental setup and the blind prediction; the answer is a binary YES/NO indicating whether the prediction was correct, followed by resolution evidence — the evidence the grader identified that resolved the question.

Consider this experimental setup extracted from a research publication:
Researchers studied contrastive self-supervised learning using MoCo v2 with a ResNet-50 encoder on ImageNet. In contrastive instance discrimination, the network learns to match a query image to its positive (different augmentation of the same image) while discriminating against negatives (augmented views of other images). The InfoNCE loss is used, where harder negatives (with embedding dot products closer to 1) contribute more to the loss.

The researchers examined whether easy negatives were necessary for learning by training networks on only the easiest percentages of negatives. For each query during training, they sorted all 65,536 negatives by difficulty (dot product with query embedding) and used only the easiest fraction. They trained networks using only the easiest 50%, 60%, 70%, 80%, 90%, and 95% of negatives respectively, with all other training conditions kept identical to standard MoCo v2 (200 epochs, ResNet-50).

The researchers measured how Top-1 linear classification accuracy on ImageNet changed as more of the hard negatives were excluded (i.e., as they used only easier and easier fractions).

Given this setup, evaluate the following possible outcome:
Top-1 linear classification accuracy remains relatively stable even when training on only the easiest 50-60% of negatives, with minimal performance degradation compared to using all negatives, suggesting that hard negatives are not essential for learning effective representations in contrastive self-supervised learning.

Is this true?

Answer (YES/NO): NO